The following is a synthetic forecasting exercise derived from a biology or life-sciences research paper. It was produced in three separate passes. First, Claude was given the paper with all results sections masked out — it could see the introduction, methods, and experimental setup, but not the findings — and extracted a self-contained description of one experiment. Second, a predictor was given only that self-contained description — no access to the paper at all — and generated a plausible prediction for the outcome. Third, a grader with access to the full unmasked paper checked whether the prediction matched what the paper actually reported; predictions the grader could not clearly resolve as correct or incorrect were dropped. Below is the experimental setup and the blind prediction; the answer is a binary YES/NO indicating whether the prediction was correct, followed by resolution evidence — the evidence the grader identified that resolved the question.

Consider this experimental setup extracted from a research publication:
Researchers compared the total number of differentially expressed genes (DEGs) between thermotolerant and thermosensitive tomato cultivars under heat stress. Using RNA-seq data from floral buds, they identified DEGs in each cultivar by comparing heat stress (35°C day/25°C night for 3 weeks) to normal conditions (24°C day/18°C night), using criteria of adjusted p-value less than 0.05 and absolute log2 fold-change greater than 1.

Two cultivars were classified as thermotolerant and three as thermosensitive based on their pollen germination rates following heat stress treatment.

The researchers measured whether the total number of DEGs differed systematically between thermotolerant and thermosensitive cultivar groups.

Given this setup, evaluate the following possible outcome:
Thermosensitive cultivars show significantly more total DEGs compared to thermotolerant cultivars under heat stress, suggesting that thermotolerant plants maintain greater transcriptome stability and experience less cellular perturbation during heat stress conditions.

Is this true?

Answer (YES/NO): YES